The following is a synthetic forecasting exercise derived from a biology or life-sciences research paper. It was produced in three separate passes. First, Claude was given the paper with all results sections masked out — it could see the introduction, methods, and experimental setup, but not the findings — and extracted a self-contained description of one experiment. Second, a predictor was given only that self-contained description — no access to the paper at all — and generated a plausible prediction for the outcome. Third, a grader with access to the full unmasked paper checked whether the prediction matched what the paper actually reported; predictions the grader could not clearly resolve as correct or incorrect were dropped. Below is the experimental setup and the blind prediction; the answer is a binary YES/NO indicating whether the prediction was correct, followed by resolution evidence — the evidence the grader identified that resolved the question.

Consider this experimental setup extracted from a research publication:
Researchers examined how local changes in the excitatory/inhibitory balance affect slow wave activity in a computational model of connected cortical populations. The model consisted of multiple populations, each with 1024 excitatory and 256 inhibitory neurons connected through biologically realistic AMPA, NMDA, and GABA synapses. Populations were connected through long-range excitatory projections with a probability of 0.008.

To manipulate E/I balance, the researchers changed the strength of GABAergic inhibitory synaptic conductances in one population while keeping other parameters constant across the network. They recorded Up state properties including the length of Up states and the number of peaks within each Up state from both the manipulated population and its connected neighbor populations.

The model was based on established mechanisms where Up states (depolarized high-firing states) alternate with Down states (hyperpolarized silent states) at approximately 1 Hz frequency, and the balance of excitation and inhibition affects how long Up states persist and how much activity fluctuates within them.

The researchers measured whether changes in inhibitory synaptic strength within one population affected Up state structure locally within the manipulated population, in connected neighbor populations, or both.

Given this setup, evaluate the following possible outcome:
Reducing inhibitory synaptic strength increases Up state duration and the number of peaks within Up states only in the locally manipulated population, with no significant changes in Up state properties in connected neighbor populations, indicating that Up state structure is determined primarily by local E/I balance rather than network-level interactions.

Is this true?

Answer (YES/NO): NO